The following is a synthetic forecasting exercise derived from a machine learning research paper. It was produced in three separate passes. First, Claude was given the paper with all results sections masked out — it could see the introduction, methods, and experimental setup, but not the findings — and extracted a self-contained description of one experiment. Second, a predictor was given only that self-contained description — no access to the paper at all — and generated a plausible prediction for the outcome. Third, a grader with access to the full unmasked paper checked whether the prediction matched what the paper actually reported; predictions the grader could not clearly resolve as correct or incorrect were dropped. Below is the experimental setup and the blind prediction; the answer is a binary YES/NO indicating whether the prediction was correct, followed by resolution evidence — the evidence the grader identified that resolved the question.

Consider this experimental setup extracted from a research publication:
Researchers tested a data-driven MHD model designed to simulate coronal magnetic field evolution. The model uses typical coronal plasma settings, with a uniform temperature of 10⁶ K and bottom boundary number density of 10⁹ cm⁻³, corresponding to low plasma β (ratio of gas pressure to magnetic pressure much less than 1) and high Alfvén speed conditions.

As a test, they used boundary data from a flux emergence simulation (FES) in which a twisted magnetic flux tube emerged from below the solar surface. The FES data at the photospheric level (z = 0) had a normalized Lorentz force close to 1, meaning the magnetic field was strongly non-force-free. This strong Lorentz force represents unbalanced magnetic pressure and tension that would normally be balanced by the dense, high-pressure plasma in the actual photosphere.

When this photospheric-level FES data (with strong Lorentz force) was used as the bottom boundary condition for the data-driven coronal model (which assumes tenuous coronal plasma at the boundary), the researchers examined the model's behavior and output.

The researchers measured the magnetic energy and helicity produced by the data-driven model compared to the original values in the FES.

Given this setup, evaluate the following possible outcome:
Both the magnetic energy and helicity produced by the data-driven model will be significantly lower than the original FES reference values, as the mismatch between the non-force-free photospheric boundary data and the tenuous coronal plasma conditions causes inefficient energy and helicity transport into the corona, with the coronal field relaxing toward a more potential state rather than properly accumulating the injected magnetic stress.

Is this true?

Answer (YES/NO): NO